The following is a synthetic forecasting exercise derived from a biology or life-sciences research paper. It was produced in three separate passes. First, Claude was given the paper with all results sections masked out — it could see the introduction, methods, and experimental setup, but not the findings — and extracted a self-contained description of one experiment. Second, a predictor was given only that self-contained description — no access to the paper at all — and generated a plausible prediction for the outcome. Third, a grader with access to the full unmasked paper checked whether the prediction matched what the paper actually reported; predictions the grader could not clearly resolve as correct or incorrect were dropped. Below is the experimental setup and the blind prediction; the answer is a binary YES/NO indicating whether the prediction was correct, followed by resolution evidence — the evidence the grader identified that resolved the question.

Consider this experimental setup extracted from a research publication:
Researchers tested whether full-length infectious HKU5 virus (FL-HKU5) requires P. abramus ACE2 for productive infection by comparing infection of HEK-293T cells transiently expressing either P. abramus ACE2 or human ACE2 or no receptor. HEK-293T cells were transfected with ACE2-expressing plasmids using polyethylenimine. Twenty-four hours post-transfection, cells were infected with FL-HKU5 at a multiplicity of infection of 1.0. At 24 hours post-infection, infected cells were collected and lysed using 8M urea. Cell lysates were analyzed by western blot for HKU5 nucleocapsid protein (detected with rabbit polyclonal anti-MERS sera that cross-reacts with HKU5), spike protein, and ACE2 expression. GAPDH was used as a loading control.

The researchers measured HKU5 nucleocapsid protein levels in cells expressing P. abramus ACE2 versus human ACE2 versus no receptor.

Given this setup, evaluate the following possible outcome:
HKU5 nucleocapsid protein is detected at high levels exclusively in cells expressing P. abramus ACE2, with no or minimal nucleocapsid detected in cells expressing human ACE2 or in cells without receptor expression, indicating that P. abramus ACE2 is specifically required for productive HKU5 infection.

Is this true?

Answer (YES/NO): YES